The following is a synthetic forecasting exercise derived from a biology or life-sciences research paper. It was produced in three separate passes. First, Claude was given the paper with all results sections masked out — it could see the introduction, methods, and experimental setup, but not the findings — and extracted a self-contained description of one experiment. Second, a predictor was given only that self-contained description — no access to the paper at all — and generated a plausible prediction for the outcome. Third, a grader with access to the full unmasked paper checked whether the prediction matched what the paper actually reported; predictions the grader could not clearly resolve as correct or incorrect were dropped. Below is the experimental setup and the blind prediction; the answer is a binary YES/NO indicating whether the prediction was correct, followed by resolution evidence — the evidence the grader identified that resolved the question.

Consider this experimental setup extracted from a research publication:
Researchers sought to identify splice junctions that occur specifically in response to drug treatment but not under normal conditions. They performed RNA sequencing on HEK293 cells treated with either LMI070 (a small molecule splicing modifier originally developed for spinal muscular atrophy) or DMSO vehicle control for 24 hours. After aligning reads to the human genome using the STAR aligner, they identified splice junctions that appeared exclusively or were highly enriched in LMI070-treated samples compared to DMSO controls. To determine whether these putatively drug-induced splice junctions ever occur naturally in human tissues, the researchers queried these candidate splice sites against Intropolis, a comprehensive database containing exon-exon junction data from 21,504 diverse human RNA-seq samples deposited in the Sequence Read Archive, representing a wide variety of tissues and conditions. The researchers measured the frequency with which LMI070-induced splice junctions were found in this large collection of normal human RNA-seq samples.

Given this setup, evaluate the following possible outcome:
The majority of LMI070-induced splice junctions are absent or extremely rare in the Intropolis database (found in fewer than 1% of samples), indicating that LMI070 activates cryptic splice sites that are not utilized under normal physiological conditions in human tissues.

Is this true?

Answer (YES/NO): YES